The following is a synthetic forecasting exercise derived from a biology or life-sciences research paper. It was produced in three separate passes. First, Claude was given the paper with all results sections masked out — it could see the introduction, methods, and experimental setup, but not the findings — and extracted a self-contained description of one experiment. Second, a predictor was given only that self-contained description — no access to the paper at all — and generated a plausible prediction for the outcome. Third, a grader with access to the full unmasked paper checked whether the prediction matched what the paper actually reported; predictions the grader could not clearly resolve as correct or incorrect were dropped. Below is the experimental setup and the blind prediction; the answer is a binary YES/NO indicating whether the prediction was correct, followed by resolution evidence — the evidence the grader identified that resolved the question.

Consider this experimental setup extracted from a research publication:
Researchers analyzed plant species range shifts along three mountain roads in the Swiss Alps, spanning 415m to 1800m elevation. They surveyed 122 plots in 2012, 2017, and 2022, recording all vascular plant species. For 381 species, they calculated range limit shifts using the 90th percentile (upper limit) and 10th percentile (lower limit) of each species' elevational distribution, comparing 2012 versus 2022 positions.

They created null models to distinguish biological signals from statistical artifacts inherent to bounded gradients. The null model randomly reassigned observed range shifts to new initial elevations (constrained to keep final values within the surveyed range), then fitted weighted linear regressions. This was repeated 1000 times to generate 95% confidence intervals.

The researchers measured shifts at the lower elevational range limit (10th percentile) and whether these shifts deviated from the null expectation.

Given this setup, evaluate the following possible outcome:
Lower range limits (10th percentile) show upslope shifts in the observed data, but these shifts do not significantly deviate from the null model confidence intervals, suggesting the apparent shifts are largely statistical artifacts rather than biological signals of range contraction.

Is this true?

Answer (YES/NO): NO